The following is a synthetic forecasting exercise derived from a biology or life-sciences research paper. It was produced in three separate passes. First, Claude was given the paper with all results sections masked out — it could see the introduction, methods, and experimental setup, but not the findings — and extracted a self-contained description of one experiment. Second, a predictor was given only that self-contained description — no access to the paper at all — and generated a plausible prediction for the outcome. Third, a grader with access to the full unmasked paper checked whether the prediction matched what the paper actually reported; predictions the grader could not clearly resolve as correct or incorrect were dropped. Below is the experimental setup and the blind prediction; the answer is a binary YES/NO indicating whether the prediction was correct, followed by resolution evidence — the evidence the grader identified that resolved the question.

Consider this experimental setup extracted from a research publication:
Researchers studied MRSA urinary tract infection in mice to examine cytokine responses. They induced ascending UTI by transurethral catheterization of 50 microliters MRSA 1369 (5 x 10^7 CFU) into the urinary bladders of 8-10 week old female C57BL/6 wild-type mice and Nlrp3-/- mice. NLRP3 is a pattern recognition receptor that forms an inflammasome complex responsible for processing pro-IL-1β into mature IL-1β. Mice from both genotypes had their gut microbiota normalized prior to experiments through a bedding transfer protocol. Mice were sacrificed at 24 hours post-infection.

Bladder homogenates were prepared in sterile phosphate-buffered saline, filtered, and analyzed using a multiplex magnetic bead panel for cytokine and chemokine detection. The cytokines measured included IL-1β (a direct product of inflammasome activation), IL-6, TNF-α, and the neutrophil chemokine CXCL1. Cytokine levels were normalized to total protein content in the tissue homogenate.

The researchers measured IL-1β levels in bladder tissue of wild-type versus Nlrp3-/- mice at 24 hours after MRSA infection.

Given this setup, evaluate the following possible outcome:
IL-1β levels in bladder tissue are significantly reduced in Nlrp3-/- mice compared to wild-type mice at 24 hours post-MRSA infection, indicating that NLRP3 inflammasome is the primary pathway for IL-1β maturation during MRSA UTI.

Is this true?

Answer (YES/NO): NO